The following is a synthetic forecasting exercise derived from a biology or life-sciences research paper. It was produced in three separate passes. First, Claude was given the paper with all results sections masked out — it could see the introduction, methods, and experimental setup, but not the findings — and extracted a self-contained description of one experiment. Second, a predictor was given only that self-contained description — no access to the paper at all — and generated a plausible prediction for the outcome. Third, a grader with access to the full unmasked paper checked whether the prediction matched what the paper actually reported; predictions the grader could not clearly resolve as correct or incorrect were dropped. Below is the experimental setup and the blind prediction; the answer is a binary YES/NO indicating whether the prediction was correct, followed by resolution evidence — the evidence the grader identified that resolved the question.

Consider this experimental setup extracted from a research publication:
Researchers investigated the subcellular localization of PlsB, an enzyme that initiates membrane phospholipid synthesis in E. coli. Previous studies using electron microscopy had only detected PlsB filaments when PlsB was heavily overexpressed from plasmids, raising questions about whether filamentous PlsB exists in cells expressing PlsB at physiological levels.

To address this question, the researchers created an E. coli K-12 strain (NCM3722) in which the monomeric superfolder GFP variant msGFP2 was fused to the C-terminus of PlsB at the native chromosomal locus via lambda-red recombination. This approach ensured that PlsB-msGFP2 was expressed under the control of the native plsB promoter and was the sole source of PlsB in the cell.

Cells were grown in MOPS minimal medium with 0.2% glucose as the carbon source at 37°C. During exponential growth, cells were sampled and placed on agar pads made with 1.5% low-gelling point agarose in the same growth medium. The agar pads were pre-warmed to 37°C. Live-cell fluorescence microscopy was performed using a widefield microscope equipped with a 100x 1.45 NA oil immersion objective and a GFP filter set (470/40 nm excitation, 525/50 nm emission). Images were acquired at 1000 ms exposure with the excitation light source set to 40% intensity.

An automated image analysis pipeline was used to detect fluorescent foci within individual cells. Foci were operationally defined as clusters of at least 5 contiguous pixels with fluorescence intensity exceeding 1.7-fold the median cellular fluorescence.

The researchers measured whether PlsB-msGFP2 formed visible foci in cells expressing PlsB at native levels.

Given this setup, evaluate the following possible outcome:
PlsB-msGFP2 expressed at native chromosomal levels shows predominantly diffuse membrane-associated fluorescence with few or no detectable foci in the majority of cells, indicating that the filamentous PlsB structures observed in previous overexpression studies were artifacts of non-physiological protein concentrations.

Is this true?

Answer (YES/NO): NO